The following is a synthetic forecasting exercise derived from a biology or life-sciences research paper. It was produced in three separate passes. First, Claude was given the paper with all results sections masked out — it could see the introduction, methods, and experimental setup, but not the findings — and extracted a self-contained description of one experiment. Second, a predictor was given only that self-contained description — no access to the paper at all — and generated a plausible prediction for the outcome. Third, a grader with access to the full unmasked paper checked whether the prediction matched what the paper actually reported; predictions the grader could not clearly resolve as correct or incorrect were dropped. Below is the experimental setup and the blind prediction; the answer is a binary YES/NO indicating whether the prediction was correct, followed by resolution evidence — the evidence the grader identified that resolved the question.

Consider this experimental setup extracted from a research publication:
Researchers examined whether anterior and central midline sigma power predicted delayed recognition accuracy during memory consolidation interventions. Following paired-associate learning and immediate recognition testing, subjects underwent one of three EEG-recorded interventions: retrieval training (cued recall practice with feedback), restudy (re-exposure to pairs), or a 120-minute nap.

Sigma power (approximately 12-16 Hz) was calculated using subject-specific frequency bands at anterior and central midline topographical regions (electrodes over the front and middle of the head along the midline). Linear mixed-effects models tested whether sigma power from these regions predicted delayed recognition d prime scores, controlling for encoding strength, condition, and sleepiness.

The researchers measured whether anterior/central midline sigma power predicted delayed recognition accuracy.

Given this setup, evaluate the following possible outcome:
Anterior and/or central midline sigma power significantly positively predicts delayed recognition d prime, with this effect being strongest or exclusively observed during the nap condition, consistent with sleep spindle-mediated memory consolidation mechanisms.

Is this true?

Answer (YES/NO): NO